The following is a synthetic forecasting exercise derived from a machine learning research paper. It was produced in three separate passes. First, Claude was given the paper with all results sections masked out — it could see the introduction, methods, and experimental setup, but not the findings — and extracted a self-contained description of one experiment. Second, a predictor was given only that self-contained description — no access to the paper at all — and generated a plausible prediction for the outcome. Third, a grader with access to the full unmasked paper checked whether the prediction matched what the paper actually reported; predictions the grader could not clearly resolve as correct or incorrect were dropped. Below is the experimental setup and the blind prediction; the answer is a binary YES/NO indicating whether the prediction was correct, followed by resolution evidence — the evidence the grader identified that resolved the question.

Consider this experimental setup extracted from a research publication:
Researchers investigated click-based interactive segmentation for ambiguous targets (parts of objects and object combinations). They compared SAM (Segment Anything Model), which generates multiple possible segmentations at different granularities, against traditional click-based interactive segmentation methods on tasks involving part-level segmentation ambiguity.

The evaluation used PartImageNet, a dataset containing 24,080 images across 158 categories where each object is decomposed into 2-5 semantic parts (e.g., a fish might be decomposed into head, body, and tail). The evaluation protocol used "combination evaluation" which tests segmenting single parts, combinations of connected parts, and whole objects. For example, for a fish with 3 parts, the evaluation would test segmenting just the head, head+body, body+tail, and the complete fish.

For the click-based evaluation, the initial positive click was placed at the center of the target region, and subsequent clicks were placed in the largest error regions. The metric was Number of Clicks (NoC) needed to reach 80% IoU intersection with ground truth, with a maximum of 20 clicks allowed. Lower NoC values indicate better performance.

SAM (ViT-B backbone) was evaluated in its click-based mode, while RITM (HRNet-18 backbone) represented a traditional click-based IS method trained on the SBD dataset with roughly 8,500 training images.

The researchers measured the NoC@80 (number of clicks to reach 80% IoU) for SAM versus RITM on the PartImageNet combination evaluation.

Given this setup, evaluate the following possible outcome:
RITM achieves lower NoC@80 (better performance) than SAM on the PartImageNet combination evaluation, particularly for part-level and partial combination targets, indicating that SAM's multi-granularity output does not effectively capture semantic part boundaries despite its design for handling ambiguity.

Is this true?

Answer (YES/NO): YES